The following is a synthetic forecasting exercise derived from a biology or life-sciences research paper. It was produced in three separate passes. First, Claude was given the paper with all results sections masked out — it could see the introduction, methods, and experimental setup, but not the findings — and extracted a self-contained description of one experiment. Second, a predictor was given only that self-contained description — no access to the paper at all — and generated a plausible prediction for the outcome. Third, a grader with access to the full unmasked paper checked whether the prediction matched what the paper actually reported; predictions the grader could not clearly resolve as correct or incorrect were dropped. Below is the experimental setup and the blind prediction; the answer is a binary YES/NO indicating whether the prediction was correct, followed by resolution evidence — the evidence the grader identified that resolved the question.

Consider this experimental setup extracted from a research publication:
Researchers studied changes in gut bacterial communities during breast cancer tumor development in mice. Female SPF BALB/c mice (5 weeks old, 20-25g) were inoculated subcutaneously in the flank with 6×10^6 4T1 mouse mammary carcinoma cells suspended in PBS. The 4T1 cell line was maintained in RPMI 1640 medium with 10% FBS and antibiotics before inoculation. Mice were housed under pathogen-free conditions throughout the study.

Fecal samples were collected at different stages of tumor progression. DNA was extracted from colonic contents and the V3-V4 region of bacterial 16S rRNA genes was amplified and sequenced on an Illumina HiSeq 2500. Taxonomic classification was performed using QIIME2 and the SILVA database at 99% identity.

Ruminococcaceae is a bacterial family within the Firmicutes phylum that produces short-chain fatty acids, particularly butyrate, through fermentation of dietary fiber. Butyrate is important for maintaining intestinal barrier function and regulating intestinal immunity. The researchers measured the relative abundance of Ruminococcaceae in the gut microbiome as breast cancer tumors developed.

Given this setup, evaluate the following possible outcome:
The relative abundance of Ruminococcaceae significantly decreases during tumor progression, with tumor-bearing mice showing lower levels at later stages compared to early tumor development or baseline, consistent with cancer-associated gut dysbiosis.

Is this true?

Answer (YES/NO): YES